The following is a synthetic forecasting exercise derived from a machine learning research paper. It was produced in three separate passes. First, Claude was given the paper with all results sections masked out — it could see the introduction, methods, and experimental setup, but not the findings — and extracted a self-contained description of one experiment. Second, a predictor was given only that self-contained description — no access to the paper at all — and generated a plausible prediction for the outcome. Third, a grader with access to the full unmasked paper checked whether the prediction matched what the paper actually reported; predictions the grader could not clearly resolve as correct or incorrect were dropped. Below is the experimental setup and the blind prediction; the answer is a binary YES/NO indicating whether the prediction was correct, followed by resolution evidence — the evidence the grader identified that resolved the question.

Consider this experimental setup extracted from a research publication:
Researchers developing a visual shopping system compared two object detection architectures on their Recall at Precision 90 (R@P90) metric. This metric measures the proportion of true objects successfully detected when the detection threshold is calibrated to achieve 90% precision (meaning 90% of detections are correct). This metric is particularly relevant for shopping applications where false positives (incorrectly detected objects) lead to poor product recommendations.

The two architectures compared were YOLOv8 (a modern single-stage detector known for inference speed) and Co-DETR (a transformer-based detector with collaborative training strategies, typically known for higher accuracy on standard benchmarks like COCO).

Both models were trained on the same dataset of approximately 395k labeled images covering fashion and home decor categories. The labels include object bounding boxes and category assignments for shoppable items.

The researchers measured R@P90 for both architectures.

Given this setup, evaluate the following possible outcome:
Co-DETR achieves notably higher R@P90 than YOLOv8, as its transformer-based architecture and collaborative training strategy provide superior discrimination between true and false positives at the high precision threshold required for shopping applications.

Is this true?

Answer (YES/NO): NO